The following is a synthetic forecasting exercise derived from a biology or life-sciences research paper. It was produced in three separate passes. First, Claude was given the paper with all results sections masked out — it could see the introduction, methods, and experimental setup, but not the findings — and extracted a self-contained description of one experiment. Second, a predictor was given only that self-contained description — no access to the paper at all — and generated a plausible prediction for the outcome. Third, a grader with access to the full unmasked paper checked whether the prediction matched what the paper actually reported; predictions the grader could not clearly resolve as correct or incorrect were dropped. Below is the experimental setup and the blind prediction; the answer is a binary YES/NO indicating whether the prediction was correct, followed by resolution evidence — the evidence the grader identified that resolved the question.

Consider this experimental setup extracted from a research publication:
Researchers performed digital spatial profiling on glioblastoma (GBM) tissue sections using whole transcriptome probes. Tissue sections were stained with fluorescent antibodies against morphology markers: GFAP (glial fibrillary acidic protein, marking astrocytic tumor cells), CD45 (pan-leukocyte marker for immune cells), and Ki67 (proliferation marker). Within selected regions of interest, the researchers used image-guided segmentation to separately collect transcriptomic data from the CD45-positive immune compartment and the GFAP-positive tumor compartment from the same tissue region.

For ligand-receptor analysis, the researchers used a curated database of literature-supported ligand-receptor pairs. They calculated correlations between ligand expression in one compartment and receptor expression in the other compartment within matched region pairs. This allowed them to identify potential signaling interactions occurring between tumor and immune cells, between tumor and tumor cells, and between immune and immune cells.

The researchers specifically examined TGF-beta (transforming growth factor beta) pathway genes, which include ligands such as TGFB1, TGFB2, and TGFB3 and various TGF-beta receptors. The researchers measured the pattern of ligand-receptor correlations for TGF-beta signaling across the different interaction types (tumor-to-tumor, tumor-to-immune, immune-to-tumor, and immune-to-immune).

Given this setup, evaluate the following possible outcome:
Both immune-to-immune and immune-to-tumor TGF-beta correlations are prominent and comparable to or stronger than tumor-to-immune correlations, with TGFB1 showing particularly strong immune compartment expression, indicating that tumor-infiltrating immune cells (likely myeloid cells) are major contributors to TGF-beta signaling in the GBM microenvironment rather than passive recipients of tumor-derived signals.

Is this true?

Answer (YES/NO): NO